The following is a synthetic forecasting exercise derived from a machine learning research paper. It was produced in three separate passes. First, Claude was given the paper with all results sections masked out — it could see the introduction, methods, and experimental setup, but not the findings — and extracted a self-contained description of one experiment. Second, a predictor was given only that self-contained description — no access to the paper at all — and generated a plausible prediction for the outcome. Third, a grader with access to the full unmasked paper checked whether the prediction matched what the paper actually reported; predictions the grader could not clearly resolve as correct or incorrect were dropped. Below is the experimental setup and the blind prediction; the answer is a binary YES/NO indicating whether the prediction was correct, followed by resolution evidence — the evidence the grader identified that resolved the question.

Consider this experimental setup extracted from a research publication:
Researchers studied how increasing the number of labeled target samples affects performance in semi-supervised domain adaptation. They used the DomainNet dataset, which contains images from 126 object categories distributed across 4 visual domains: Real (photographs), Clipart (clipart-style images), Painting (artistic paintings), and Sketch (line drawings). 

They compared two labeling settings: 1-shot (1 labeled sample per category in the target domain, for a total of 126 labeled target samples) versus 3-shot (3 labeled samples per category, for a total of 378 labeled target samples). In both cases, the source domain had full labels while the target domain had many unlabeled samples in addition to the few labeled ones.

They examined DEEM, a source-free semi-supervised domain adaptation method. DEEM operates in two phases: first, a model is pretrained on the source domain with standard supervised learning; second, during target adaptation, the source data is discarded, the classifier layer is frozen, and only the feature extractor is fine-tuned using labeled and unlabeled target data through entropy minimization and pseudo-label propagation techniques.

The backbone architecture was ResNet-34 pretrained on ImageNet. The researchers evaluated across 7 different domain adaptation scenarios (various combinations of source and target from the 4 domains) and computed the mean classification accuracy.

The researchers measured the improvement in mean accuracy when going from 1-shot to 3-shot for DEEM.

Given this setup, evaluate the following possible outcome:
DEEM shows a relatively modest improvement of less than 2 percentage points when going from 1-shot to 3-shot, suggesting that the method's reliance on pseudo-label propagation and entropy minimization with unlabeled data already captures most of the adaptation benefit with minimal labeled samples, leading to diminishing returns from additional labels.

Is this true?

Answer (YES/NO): YES